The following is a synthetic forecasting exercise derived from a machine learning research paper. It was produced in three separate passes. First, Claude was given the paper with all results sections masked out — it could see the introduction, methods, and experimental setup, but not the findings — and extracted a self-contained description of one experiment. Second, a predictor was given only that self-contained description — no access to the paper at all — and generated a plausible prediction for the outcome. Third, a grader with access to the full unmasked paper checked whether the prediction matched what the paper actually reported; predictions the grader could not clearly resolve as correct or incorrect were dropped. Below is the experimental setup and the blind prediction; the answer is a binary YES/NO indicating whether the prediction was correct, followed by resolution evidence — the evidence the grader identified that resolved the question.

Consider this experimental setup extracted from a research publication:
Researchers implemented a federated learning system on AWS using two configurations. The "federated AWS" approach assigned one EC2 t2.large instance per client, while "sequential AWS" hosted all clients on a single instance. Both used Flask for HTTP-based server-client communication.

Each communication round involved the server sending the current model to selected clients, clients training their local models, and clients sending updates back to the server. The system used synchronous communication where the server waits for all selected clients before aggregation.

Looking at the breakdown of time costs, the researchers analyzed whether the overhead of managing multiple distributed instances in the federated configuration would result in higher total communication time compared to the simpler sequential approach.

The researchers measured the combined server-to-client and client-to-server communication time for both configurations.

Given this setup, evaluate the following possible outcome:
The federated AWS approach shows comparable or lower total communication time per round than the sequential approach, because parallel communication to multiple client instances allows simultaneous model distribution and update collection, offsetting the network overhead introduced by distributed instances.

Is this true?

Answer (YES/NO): NO